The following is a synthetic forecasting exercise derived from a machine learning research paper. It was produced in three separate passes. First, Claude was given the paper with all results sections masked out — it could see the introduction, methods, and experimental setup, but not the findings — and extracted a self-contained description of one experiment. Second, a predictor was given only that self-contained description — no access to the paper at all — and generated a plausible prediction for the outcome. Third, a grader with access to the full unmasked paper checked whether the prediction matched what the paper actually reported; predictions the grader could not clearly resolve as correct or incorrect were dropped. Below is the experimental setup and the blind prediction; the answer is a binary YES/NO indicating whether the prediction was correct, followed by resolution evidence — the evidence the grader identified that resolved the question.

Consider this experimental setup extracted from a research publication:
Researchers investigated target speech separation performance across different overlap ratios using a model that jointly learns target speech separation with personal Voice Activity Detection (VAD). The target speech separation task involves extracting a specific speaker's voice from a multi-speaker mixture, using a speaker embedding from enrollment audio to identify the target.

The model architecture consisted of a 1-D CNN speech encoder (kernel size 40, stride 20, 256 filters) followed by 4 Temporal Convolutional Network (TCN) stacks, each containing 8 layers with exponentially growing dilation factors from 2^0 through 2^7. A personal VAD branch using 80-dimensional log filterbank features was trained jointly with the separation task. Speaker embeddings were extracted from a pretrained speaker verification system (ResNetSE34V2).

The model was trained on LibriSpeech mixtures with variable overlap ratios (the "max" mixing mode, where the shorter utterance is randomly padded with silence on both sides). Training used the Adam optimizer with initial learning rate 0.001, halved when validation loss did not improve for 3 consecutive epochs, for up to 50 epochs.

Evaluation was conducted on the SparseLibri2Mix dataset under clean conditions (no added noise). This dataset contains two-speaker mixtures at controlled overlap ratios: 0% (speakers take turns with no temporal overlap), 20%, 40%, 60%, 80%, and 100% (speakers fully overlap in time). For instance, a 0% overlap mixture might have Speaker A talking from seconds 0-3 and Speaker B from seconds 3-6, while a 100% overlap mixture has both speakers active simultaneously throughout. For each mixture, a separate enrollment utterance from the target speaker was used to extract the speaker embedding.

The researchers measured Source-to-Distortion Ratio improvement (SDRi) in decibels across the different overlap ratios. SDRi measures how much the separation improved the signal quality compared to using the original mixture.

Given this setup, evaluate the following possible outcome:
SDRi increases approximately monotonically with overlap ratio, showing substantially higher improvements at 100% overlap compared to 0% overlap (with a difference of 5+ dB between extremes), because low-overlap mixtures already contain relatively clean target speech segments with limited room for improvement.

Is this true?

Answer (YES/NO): NO